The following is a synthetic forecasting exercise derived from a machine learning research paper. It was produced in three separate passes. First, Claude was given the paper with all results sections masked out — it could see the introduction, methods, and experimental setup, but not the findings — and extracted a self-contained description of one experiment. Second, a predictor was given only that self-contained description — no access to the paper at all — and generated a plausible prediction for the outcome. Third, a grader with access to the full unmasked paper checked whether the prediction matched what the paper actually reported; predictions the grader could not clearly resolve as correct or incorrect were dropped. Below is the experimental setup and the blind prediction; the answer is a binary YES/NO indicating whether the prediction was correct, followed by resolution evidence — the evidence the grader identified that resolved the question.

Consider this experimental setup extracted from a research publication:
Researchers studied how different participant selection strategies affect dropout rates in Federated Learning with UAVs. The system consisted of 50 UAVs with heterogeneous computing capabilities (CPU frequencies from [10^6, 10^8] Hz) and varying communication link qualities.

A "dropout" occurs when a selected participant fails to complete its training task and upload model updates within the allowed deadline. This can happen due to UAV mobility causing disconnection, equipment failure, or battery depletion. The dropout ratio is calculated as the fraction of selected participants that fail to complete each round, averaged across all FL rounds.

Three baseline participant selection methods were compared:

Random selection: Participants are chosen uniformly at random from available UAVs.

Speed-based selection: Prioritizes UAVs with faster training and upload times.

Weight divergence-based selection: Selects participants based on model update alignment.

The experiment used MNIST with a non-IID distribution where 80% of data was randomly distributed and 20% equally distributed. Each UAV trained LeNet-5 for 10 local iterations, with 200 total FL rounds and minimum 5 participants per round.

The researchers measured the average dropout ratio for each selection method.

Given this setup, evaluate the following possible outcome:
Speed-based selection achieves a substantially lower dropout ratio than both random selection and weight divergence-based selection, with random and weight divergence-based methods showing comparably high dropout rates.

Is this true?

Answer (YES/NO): YES